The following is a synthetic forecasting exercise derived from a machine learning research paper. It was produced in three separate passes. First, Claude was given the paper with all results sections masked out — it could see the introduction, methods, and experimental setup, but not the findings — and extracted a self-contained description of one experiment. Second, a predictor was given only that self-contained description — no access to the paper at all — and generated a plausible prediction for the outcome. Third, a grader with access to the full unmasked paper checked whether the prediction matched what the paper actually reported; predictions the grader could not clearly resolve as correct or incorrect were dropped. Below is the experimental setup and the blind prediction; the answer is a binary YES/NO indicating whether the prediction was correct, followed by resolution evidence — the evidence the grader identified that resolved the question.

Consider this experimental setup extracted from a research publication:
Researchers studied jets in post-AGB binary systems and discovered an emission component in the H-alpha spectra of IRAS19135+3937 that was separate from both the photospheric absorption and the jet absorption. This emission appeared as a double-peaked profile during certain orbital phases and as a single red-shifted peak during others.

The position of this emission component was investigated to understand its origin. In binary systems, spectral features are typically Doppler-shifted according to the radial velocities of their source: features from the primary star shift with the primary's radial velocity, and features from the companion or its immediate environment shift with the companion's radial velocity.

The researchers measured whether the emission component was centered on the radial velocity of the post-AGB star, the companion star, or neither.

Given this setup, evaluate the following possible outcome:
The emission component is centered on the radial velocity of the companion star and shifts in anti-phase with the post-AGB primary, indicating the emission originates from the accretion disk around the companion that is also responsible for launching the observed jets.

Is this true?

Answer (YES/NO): NO